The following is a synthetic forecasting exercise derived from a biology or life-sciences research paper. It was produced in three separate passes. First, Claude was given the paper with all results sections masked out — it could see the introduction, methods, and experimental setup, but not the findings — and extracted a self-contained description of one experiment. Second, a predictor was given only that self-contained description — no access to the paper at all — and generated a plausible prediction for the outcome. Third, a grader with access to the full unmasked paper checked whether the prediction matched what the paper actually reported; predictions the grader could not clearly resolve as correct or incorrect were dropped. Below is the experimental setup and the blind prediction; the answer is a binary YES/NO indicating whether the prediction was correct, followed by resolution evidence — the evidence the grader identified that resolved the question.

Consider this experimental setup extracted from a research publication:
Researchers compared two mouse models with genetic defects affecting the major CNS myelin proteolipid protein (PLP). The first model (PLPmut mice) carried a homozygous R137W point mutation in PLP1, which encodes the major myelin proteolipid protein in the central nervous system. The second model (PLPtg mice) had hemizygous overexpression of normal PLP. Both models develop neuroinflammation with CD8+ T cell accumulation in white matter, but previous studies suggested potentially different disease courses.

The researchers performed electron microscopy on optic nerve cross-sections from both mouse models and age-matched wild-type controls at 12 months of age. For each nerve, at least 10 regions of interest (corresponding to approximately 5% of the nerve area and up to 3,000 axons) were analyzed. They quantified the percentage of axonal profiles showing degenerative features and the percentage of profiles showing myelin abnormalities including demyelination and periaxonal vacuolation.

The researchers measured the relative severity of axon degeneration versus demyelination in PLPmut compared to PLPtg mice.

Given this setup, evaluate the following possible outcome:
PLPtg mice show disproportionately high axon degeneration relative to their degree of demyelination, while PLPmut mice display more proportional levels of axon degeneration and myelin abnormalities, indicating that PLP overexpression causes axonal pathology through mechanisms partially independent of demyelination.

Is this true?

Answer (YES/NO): NO